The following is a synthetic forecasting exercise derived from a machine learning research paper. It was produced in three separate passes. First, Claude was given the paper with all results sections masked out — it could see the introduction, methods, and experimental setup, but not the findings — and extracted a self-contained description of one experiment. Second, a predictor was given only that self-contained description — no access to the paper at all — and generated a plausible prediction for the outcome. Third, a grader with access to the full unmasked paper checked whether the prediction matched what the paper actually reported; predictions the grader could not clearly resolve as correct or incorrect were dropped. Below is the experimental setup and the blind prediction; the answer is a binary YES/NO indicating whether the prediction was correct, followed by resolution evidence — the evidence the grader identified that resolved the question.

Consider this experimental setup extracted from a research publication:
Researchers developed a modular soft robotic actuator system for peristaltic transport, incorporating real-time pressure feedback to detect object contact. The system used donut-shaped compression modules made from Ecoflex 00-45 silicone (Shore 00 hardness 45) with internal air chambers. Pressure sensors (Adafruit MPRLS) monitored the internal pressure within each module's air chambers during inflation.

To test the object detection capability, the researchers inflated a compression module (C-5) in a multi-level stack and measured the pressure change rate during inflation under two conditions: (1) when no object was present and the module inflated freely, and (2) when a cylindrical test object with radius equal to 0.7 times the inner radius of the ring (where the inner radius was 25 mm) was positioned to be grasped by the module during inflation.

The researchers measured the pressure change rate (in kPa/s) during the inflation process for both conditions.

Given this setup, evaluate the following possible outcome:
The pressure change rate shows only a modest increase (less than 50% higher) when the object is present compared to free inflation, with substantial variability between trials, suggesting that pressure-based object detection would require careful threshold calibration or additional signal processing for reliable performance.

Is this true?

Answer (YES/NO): NO